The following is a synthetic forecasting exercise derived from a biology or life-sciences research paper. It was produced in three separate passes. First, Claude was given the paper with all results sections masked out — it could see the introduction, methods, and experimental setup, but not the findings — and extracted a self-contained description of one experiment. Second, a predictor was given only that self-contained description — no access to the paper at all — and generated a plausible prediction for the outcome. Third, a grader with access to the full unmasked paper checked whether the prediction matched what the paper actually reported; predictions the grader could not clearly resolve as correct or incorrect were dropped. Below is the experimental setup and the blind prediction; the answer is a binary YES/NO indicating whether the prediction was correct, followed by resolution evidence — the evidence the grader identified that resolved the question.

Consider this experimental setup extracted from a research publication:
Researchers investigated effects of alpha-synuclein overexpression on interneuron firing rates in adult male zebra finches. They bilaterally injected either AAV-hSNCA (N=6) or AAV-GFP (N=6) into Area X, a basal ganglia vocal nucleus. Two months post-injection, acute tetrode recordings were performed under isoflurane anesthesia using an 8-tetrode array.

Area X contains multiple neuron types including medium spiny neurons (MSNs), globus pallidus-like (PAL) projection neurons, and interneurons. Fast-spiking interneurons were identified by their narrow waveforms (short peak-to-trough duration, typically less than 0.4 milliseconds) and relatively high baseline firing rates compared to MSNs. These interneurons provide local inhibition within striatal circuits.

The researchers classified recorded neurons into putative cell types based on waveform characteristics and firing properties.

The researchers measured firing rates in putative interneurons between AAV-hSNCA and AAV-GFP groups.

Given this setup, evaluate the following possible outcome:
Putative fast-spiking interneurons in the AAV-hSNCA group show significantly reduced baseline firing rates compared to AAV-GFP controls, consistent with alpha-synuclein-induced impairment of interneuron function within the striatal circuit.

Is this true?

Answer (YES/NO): NO